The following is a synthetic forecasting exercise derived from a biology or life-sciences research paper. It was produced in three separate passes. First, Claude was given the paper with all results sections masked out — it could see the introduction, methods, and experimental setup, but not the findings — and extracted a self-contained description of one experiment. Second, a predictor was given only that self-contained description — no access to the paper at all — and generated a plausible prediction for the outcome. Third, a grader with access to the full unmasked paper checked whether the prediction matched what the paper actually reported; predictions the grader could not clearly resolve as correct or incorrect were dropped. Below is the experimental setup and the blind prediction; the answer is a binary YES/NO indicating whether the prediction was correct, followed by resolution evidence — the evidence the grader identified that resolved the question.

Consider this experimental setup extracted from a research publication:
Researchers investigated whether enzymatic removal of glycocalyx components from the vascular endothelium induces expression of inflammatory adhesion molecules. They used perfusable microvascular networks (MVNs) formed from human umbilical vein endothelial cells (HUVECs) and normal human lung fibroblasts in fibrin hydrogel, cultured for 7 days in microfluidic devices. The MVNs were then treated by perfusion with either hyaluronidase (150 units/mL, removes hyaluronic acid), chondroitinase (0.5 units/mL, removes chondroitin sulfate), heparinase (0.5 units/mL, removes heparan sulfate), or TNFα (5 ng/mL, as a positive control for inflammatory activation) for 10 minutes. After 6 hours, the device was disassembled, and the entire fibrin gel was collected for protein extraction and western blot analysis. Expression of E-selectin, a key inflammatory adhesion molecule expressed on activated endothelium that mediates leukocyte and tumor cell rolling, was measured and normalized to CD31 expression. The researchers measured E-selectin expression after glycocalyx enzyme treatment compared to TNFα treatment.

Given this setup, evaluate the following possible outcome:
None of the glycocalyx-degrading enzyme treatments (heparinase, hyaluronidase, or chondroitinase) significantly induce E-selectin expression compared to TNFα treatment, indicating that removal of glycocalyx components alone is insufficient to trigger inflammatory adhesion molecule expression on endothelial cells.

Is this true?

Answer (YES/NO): YES